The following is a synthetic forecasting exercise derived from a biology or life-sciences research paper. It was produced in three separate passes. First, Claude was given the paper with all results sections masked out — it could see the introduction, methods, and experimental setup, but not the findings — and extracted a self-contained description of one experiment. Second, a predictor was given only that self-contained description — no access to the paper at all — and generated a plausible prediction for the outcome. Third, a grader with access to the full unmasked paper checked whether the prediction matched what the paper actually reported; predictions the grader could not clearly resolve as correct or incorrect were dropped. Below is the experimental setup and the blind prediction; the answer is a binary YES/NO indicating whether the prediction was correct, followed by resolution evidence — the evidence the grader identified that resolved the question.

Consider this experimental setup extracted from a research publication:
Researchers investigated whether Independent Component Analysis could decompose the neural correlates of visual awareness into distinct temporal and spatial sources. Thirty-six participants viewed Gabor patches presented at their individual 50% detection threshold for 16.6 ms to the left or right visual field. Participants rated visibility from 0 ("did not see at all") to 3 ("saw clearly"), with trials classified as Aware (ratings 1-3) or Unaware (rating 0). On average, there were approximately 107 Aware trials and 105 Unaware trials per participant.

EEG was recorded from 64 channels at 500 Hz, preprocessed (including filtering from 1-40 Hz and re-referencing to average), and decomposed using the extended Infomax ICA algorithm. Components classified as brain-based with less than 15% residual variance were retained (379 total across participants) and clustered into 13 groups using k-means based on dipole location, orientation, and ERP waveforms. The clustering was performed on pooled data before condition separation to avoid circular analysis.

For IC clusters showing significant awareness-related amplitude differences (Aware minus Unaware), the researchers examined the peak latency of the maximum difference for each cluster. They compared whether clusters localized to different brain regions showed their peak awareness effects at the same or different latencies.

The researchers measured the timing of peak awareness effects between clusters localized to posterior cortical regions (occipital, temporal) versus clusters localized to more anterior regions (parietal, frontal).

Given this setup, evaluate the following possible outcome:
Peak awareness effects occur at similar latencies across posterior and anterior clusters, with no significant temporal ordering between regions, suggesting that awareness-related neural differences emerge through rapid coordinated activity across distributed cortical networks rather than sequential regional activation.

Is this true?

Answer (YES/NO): NO